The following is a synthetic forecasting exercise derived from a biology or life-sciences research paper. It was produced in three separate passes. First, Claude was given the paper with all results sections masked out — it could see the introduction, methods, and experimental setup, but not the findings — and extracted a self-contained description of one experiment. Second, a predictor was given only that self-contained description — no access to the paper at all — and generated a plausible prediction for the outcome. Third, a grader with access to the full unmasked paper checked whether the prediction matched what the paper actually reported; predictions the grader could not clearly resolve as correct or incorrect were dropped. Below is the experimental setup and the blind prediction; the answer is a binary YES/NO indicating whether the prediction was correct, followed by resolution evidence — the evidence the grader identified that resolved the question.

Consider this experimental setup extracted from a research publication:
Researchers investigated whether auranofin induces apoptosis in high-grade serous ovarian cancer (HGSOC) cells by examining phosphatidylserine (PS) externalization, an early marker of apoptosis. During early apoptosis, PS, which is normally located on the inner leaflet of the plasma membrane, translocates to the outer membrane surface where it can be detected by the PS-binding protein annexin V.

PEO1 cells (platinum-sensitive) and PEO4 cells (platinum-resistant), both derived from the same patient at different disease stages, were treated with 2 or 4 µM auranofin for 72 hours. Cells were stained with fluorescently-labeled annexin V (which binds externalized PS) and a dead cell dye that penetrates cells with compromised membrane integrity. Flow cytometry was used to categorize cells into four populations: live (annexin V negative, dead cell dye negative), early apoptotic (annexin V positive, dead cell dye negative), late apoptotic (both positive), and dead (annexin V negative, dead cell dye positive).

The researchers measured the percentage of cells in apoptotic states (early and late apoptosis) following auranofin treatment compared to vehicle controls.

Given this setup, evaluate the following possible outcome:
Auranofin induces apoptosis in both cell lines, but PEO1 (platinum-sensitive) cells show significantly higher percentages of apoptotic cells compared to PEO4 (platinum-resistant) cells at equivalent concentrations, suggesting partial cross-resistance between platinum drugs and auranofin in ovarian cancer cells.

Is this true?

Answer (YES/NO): YES